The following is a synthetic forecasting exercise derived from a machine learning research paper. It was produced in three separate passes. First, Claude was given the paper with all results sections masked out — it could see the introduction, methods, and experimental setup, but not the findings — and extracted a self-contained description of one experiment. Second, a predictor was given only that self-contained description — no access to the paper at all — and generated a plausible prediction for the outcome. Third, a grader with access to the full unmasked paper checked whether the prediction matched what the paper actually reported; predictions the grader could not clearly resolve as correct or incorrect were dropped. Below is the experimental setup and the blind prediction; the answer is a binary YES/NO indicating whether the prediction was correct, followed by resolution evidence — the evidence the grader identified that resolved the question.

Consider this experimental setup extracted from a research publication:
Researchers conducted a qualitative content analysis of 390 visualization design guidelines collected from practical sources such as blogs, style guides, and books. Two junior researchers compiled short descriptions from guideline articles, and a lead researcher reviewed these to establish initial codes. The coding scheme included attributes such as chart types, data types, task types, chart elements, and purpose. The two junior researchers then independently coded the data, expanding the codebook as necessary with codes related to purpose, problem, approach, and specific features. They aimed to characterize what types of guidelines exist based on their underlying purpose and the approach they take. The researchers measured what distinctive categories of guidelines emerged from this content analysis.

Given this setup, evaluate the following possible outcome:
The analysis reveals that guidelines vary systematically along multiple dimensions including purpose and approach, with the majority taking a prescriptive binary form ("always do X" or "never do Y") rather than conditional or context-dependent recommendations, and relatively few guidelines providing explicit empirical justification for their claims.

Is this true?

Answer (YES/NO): NO